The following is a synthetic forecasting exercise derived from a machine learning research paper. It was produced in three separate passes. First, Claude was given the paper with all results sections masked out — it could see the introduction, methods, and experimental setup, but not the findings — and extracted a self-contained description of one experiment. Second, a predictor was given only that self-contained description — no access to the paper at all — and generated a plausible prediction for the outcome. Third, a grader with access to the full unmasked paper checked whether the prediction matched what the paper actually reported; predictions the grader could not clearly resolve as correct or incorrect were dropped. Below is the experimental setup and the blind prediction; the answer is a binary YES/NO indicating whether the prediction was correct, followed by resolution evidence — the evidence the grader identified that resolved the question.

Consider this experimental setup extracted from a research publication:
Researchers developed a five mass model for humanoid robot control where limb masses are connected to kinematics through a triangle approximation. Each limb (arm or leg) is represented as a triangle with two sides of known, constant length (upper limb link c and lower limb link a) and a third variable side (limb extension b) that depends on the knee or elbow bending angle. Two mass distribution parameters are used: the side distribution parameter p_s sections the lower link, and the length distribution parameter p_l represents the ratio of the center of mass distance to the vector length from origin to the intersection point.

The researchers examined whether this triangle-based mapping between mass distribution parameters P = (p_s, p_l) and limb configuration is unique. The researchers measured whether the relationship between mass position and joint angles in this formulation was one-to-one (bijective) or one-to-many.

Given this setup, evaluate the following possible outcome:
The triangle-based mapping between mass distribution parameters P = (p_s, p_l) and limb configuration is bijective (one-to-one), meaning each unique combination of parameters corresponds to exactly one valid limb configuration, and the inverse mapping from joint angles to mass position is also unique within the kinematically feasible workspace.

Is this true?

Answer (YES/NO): YES